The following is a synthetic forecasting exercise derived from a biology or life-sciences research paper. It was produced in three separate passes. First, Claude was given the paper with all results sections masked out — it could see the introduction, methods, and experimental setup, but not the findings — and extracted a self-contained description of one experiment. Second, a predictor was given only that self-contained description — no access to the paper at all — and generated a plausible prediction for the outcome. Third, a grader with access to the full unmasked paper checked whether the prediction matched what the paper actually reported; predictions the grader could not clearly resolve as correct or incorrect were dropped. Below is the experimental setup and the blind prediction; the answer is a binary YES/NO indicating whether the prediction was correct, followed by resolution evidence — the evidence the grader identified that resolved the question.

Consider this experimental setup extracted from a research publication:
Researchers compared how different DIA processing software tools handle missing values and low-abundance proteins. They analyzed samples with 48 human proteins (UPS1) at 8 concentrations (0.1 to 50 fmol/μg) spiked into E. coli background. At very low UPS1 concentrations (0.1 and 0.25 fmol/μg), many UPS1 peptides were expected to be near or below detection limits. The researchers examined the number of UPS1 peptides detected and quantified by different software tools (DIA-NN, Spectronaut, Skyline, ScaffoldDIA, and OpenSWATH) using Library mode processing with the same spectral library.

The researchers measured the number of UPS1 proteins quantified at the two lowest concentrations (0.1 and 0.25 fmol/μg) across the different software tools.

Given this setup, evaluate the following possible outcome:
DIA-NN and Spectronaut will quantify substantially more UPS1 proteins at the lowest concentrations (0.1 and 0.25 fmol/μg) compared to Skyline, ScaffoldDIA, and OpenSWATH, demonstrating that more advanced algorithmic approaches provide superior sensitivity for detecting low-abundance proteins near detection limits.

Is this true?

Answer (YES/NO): NO